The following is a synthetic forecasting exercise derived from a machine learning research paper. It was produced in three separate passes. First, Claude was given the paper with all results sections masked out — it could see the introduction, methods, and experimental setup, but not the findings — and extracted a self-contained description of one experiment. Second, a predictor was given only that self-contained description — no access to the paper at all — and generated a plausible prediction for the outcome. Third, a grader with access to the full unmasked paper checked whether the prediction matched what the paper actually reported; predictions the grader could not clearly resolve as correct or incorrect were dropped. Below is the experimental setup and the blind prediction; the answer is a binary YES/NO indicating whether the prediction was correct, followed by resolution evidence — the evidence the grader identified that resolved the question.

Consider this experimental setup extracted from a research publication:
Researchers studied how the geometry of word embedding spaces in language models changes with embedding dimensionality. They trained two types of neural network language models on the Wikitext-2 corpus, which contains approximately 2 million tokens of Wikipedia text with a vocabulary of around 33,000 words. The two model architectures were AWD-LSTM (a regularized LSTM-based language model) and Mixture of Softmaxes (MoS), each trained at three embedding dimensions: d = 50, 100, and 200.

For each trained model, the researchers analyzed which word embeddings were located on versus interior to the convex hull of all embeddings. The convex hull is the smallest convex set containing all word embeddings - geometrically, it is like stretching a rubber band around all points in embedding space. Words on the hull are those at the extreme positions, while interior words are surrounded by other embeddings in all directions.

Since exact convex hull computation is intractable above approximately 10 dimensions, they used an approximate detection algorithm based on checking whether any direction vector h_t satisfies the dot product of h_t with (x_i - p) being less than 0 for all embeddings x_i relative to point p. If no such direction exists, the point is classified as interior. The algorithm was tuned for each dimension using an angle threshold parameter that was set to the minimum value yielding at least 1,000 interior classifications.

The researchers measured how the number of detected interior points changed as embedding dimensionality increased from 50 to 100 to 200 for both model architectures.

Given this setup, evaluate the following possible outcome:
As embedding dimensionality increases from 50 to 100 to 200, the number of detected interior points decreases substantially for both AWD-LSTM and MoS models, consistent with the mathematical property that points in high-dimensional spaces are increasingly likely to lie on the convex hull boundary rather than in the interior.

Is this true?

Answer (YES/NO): YES